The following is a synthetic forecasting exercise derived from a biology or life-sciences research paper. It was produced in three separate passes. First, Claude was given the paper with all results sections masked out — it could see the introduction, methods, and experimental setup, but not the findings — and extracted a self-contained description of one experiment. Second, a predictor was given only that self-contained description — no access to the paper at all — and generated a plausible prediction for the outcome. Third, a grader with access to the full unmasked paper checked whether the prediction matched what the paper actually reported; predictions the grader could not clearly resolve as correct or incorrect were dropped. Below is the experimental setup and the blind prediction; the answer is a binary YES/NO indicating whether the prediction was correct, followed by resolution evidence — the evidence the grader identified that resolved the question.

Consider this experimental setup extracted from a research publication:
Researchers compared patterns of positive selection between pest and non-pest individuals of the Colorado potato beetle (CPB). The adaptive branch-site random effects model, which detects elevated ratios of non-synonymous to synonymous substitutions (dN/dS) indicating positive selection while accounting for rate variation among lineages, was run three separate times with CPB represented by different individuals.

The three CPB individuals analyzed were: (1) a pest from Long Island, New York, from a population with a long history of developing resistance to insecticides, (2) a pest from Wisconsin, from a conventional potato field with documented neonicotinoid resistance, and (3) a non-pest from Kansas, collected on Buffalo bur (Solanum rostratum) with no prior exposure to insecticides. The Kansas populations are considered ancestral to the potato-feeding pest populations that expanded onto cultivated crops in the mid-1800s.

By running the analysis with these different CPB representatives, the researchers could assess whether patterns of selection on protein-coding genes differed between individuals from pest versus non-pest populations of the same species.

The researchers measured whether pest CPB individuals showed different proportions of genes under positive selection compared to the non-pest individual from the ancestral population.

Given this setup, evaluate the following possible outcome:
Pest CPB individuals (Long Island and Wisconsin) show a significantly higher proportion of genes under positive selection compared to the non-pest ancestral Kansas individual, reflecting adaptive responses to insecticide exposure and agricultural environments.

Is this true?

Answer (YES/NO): YES